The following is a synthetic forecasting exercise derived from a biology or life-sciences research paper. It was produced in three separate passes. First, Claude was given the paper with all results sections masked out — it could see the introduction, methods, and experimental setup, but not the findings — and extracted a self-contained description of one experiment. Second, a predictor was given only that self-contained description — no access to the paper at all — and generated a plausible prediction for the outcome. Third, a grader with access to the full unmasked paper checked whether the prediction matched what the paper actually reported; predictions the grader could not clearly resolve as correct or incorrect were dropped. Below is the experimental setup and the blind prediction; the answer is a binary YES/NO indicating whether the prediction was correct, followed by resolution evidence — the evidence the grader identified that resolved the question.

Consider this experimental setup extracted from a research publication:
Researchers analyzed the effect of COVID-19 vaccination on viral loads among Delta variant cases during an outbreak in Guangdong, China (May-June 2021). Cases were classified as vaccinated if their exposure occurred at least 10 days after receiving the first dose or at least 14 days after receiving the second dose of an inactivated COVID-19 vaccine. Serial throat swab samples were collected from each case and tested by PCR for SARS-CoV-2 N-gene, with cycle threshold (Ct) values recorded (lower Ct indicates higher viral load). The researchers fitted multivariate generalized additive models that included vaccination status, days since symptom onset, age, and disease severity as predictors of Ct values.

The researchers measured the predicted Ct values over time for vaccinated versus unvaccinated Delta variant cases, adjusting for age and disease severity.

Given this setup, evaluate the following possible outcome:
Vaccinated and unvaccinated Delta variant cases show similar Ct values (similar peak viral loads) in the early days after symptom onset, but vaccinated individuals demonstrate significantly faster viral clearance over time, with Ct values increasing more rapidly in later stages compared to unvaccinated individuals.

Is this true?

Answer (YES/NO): NO